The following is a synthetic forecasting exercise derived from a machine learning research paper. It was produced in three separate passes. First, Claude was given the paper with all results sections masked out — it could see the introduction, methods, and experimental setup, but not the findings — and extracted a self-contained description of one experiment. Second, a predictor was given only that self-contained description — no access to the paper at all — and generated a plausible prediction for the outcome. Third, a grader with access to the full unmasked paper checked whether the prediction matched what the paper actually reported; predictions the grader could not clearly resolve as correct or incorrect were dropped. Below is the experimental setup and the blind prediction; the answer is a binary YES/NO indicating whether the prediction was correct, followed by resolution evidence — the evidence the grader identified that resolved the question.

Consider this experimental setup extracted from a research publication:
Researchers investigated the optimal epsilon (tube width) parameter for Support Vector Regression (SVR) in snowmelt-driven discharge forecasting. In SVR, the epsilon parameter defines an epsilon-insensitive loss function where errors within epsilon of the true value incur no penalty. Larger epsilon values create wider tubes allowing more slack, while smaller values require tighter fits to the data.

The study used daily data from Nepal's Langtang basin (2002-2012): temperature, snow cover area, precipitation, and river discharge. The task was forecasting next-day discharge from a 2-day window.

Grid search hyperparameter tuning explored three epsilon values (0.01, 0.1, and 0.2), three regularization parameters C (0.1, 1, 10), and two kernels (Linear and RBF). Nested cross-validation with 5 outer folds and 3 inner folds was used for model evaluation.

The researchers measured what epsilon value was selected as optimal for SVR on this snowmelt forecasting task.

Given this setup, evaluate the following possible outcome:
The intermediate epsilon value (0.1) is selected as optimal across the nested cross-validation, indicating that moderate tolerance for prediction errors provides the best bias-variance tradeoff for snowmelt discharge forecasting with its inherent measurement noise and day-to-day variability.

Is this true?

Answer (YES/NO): NO